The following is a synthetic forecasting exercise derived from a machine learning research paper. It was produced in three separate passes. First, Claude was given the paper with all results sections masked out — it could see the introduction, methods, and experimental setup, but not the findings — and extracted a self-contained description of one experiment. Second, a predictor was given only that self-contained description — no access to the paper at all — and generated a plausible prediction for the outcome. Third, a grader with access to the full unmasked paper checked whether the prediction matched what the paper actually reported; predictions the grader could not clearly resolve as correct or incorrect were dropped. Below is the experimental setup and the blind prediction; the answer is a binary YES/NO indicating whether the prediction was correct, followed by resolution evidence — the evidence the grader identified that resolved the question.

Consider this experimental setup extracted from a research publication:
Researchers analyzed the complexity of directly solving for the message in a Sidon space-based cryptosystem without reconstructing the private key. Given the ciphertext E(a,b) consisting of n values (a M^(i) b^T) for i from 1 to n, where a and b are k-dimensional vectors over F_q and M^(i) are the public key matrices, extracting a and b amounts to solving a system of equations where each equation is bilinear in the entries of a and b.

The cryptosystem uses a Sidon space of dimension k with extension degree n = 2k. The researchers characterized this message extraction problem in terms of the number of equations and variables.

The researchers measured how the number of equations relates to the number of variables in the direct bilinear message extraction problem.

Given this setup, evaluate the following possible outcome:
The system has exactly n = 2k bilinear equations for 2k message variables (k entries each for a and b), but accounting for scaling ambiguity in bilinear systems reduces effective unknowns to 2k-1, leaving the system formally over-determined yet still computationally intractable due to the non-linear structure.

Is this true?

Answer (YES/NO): NO